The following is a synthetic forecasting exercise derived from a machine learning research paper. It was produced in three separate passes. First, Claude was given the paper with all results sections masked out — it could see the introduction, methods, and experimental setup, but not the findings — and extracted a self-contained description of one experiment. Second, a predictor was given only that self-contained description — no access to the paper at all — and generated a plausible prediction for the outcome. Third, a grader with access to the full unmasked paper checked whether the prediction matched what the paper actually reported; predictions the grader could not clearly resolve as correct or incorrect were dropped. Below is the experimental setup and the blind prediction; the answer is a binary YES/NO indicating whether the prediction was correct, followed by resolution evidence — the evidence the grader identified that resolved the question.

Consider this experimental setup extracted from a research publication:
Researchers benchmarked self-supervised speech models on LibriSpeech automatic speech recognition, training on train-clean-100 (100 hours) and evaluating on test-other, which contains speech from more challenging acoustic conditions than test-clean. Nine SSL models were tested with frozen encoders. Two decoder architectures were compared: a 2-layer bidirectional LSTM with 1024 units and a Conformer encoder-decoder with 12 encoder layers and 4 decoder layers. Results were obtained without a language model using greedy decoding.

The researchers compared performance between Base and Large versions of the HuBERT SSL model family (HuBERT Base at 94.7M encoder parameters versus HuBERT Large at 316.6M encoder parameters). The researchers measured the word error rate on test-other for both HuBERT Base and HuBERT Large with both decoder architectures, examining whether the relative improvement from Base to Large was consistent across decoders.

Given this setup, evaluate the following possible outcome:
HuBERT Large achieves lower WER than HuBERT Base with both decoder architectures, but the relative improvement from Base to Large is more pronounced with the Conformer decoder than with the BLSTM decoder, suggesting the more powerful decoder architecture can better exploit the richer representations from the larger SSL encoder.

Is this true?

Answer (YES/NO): NO